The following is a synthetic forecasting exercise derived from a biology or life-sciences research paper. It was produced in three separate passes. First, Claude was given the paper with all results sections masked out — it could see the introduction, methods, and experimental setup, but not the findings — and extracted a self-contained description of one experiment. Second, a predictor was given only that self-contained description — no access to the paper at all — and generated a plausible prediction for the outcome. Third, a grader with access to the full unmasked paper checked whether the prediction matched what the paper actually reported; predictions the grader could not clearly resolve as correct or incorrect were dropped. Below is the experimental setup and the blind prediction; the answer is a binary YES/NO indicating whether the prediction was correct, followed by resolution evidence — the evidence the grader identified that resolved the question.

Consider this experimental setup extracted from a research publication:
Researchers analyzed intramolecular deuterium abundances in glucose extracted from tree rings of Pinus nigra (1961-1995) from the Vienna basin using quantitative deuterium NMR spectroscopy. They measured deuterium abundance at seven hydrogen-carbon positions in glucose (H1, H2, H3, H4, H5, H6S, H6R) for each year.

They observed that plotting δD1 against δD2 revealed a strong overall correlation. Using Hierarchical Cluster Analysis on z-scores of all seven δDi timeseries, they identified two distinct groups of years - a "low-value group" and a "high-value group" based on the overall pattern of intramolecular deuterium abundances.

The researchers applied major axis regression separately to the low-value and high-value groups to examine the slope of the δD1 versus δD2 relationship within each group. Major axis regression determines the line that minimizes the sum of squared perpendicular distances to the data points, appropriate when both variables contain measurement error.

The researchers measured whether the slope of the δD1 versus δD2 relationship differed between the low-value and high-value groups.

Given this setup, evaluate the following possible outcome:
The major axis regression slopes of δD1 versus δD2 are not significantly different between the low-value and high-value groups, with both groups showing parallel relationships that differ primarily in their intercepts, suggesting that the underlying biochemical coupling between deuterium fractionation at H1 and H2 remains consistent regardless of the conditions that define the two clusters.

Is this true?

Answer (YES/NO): NO